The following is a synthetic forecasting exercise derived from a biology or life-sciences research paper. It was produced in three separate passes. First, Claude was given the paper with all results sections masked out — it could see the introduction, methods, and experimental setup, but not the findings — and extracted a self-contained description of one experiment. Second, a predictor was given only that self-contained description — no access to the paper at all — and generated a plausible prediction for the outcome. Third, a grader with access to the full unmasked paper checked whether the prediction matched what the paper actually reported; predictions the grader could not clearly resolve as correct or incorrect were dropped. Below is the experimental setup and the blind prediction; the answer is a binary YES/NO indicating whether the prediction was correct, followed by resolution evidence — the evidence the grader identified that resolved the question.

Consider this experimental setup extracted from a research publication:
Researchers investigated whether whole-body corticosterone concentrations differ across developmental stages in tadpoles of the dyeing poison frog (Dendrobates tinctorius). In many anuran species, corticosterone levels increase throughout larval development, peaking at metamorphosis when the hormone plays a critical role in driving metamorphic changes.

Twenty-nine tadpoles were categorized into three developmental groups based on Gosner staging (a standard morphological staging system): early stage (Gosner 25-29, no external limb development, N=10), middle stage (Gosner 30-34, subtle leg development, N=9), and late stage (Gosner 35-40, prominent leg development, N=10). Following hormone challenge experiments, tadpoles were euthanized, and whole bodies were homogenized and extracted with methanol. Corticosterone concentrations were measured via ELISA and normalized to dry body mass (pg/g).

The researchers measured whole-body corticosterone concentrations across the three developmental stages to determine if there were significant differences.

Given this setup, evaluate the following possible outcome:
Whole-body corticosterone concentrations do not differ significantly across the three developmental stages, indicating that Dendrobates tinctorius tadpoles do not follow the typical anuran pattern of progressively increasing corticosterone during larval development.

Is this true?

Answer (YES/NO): YES